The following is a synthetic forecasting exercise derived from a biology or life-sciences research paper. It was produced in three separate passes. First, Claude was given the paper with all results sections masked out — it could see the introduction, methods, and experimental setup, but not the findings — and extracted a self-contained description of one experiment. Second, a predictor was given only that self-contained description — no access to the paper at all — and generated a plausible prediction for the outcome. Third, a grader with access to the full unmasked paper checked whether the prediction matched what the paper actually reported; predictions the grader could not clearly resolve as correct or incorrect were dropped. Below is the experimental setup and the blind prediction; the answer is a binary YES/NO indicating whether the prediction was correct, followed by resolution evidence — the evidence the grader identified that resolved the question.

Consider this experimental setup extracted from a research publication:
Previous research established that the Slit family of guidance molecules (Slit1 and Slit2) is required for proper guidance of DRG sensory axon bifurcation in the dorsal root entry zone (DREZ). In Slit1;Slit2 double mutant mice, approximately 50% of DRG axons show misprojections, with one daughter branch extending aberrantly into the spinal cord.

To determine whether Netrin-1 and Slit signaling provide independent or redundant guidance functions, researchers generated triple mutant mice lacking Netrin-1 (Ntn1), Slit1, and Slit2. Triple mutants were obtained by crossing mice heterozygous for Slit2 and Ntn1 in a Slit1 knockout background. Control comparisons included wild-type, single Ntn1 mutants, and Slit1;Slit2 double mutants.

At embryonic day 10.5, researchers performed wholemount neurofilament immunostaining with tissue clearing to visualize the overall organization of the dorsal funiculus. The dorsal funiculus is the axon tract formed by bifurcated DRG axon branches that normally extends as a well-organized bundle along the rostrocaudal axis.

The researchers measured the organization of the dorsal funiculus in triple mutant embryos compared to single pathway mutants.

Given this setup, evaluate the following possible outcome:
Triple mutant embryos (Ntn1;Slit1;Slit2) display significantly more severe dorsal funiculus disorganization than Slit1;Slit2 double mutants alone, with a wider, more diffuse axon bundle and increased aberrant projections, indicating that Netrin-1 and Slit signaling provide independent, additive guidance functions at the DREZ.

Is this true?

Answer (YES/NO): YES